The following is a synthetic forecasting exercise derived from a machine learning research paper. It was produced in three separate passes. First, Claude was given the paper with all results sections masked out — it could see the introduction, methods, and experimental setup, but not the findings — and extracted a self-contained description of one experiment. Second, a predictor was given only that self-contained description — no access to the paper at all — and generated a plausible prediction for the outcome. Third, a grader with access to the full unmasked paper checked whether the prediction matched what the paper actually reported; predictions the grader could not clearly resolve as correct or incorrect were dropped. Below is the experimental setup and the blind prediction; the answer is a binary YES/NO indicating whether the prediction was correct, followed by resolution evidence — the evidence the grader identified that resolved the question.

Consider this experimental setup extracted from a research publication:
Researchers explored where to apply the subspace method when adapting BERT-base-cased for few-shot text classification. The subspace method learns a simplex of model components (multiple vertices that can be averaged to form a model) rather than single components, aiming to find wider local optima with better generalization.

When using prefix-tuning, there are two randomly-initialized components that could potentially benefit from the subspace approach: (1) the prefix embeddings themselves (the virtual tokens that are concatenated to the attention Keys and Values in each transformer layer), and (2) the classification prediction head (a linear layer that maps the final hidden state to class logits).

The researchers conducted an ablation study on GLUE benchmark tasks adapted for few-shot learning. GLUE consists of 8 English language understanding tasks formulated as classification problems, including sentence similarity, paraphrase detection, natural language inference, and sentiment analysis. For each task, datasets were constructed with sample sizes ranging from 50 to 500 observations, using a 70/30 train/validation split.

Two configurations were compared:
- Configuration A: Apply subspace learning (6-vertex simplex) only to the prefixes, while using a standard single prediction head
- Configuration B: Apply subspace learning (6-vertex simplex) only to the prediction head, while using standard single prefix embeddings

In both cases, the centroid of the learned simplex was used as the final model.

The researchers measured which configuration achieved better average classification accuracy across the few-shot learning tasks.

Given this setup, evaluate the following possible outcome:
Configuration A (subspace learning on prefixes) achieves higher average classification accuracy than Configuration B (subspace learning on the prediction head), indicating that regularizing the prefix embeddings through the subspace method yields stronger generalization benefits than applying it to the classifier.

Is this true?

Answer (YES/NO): NO